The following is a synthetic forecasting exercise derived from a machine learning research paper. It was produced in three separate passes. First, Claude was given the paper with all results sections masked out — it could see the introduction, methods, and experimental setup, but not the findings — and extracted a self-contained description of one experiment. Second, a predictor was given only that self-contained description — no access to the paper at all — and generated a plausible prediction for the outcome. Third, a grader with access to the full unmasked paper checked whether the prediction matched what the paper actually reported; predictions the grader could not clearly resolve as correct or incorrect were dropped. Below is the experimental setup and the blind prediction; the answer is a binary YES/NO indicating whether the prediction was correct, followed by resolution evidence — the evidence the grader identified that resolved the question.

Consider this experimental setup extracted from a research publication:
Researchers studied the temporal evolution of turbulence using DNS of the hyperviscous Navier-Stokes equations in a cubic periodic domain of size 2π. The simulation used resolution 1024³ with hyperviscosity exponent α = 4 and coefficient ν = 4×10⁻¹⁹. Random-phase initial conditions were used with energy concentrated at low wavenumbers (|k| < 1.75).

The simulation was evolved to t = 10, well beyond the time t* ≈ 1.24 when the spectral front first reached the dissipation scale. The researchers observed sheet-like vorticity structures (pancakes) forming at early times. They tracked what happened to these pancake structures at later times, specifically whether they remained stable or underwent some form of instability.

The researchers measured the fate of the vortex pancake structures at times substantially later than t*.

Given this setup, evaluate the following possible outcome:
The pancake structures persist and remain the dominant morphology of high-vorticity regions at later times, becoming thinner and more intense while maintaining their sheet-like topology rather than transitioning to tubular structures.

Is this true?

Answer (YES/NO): NO